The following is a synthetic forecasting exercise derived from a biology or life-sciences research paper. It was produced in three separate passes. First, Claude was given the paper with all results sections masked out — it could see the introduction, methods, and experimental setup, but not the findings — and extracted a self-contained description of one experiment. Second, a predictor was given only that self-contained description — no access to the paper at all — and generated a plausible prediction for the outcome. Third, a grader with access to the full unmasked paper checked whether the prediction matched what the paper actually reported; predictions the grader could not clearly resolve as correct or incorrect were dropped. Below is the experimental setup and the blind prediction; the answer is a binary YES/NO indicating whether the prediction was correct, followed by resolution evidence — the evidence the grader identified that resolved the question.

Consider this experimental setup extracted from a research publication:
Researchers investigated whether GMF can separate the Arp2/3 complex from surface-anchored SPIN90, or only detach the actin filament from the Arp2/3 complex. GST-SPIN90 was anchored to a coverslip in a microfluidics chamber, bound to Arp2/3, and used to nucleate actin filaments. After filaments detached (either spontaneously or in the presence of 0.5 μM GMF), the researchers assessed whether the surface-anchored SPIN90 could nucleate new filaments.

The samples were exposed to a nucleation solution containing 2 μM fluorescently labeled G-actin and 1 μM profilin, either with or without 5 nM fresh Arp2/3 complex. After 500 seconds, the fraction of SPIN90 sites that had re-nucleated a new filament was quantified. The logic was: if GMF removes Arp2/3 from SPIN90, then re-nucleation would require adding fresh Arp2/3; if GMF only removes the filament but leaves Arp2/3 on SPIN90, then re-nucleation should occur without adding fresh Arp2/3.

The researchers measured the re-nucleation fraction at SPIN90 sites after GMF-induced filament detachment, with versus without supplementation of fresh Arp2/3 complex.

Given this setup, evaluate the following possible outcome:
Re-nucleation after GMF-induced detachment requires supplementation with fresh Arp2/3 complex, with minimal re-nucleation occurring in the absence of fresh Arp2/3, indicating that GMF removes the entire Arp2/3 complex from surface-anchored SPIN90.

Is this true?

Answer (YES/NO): YES